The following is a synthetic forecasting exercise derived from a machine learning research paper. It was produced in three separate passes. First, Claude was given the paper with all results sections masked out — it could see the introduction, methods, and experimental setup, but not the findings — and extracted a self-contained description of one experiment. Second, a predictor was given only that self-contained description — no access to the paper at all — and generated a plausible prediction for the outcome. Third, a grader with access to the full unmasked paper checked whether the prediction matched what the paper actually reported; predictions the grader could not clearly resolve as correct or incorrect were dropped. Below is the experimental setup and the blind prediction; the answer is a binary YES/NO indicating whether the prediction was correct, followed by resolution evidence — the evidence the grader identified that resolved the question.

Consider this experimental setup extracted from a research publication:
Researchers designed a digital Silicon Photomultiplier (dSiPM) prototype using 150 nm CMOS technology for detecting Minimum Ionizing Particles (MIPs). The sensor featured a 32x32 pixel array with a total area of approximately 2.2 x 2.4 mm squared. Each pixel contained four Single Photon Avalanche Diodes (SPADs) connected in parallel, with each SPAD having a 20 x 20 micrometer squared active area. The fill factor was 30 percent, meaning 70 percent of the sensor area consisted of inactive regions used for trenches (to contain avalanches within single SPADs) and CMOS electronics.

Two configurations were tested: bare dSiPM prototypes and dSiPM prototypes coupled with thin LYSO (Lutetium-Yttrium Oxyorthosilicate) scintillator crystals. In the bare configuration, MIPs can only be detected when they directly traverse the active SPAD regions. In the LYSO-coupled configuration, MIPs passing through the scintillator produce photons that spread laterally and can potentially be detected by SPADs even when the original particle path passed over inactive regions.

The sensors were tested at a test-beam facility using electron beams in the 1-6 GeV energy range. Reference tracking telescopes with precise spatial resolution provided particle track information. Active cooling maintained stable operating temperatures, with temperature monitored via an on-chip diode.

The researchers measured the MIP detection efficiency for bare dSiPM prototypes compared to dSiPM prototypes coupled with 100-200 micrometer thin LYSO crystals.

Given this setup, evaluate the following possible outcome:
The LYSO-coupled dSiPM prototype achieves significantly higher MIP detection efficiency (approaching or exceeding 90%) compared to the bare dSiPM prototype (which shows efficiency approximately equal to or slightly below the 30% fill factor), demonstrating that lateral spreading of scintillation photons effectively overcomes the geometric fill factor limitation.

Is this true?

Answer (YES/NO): YES